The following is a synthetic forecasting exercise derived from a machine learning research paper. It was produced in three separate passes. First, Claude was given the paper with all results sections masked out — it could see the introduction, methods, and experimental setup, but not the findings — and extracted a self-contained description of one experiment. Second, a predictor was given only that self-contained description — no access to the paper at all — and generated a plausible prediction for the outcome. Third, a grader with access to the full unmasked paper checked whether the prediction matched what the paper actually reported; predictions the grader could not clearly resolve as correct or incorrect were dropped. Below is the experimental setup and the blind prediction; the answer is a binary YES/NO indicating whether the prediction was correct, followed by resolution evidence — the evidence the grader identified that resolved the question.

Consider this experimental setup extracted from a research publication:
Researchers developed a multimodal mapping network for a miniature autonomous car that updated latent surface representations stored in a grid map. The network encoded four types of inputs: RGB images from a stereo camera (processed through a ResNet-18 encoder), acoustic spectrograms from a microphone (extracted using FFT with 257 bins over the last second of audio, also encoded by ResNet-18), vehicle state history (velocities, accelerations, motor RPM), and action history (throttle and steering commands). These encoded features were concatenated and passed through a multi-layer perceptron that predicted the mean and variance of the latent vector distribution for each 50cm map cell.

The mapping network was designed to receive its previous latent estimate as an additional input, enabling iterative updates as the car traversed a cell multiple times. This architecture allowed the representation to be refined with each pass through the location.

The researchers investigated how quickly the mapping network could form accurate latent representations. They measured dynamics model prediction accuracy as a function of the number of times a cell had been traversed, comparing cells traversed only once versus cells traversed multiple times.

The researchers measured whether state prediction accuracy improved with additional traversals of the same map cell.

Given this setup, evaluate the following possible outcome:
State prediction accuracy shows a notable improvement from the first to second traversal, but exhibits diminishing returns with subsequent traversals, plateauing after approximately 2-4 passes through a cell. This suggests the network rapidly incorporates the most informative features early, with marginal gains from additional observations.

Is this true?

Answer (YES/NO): YES